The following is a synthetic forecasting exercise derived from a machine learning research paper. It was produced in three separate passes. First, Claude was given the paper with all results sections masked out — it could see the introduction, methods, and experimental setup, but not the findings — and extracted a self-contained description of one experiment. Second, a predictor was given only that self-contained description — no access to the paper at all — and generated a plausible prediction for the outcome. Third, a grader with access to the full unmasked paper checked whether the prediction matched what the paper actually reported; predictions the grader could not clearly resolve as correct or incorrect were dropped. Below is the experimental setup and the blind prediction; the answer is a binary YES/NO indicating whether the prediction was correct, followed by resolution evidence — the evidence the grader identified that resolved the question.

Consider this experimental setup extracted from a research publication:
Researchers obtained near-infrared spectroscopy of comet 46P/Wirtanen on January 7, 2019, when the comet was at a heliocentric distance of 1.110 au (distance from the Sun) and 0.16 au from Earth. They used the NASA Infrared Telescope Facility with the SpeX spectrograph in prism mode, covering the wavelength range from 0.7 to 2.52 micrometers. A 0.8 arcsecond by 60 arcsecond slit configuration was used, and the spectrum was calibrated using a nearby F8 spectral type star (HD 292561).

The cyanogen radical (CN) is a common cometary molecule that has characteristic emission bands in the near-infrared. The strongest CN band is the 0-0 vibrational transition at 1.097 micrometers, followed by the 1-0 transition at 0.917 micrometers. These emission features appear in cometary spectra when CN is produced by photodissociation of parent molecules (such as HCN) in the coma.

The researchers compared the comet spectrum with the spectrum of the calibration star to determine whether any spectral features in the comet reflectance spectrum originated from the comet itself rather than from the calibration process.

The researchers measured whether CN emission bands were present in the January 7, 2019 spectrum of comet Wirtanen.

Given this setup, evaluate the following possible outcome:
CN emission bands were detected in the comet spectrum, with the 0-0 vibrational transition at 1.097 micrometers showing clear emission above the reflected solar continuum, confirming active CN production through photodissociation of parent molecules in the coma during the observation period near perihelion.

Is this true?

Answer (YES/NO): YES